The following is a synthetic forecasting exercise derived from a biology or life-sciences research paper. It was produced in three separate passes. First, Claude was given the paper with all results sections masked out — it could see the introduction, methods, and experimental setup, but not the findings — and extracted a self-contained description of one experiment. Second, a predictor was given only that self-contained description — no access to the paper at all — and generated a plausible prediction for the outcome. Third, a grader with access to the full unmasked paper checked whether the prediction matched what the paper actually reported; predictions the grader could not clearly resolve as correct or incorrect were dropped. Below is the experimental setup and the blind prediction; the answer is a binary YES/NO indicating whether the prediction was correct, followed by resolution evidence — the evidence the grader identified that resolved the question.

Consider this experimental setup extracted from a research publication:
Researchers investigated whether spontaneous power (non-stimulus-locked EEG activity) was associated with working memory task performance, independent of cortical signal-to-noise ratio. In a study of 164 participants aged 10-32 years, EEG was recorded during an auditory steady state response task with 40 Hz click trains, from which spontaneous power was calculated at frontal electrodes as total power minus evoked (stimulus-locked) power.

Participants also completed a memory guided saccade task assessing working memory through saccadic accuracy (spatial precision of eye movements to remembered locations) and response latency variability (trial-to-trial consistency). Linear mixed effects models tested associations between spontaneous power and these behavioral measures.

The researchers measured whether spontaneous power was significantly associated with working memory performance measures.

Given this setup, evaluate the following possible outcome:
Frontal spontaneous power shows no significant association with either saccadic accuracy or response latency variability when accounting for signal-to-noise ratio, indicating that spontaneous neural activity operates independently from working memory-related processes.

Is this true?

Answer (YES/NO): NO